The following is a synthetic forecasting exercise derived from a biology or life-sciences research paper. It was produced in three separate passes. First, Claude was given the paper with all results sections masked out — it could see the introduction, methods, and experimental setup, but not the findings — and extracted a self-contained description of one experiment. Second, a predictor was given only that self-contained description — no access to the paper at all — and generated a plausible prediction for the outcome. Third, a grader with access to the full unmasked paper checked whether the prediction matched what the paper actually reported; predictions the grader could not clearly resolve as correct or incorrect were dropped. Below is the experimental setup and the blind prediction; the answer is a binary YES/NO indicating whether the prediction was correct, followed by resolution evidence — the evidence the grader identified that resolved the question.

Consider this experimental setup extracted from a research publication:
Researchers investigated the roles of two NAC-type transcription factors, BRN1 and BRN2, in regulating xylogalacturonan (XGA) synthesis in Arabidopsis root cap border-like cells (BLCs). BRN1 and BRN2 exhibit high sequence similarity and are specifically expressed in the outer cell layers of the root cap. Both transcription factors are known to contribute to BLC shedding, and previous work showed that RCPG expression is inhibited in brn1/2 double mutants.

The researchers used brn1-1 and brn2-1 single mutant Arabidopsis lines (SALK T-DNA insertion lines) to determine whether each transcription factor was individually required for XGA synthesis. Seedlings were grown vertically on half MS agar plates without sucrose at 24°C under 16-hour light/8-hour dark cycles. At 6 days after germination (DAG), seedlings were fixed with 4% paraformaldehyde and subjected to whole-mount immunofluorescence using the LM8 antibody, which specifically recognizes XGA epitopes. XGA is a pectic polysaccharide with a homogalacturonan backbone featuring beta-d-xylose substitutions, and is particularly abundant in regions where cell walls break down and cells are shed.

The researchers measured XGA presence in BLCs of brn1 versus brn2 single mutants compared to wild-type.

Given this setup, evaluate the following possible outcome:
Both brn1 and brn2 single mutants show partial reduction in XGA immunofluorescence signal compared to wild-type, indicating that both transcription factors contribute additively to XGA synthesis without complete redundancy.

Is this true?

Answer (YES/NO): NO